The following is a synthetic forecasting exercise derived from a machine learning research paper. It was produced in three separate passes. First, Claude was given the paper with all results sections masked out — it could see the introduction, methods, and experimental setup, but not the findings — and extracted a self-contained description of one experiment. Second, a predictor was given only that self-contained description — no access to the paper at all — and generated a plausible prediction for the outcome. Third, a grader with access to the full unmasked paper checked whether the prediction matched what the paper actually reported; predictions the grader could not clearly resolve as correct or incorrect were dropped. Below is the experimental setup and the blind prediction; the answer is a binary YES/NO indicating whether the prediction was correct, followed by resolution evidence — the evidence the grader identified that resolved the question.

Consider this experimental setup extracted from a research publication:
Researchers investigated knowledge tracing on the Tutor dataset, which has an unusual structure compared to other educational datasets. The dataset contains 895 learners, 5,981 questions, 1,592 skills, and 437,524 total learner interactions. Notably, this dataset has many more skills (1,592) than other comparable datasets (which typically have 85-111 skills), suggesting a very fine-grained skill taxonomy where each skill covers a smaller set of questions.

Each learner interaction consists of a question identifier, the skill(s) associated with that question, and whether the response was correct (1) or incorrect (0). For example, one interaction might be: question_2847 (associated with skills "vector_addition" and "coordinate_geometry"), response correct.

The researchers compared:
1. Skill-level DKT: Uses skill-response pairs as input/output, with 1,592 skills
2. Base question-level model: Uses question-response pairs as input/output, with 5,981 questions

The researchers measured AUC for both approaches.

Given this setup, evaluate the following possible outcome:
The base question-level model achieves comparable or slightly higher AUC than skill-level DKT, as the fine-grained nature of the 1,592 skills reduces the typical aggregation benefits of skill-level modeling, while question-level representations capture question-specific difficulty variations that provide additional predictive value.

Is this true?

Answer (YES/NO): YES